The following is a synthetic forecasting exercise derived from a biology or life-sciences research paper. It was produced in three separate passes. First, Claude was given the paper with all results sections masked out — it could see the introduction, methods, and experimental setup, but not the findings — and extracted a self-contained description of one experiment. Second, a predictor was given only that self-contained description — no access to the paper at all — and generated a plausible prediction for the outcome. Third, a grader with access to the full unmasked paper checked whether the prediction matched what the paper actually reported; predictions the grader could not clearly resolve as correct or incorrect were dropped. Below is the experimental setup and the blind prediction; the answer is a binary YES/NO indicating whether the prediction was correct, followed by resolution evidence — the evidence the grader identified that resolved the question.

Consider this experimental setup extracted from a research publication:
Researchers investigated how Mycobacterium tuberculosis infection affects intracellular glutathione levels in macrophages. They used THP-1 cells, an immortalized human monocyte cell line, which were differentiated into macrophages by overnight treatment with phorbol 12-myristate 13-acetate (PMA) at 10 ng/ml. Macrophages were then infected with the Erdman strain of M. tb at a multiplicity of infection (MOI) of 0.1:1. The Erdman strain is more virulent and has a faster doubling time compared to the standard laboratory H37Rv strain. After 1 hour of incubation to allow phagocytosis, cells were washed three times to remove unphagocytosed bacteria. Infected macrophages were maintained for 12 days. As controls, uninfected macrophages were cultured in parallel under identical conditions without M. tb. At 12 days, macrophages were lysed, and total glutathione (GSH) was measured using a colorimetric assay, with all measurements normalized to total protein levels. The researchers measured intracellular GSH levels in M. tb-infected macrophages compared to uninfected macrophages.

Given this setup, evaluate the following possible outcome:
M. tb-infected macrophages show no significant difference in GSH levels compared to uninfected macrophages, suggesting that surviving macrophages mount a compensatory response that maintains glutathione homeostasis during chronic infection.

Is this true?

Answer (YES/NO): NO